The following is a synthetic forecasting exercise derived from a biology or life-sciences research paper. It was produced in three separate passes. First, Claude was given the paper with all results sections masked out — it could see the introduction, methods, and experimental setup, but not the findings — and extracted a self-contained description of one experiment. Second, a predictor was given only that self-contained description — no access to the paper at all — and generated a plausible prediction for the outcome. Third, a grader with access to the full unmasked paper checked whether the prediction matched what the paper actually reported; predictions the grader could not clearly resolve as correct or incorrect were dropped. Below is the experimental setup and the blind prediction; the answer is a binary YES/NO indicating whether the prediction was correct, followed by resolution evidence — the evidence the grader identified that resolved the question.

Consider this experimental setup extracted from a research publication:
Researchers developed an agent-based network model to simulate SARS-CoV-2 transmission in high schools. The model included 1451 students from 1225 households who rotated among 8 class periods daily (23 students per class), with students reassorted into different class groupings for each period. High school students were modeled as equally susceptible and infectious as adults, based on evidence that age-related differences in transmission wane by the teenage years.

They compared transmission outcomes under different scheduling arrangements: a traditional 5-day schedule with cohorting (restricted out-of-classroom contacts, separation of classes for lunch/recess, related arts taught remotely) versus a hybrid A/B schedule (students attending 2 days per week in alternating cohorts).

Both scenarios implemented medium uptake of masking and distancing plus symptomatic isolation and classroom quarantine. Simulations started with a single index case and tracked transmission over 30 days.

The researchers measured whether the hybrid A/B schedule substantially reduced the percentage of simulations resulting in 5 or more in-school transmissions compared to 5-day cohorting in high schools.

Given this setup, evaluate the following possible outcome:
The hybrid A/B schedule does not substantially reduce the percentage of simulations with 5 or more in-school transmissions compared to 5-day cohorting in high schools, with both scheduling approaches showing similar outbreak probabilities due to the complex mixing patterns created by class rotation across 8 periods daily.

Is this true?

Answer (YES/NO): NO